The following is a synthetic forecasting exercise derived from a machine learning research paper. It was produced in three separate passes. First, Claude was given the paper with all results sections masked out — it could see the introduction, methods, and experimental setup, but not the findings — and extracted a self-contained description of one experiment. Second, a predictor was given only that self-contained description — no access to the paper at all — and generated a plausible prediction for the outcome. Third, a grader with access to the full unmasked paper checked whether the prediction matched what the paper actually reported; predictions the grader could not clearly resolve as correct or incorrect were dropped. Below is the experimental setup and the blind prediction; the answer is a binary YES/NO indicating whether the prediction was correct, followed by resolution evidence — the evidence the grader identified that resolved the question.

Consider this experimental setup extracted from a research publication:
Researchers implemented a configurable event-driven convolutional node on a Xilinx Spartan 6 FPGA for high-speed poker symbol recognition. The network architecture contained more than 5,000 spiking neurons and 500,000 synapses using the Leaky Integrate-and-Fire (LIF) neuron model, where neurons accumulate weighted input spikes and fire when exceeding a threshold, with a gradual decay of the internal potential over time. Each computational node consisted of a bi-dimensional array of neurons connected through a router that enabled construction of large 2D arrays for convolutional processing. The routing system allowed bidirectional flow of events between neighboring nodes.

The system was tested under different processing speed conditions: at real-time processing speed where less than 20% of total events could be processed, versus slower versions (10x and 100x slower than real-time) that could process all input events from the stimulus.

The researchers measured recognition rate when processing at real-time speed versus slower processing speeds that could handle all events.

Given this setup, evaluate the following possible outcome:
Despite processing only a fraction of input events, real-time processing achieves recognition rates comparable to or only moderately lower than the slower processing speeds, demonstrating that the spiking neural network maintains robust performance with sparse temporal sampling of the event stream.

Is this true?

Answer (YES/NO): NO